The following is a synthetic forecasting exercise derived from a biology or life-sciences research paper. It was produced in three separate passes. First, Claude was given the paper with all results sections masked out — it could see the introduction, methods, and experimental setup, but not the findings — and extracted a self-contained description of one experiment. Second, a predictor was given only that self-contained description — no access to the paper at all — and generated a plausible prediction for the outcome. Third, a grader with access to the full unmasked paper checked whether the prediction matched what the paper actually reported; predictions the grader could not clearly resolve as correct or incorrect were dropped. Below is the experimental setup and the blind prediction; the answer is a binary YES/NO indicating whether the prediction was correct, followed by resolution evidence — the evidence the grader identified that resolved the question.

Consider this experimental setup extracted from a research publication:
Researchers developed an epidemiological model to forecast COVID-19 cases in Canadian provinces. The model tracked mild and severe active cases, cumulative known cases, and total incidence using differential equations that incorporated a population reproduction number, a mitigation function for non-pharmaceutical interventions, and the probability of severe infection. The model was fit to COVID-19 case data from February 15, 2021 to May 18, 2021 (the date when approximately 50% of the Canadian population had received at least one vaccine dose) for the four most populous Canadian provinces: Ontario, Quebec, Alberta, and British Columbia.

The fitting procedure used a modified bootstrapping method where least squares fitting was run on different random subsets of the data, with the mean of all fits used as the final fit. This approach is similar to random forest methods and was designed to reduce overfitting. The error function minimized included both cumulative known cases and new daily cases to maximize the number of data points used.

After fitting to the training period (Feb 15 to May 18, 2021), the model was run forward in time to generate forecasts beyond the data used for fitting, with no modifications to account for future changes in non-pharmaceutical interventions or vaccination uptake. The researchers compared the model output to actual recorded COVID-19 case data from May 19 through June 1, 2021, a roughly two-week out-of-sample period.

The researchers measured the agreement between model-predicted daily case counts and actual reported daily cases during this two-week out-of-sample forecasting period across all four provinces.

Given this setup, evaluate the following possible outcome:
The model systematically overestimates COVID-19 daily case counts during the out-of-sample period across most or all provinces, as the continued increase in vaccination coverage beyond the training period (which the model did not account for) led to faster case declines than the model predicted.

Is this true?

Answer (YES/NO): NO